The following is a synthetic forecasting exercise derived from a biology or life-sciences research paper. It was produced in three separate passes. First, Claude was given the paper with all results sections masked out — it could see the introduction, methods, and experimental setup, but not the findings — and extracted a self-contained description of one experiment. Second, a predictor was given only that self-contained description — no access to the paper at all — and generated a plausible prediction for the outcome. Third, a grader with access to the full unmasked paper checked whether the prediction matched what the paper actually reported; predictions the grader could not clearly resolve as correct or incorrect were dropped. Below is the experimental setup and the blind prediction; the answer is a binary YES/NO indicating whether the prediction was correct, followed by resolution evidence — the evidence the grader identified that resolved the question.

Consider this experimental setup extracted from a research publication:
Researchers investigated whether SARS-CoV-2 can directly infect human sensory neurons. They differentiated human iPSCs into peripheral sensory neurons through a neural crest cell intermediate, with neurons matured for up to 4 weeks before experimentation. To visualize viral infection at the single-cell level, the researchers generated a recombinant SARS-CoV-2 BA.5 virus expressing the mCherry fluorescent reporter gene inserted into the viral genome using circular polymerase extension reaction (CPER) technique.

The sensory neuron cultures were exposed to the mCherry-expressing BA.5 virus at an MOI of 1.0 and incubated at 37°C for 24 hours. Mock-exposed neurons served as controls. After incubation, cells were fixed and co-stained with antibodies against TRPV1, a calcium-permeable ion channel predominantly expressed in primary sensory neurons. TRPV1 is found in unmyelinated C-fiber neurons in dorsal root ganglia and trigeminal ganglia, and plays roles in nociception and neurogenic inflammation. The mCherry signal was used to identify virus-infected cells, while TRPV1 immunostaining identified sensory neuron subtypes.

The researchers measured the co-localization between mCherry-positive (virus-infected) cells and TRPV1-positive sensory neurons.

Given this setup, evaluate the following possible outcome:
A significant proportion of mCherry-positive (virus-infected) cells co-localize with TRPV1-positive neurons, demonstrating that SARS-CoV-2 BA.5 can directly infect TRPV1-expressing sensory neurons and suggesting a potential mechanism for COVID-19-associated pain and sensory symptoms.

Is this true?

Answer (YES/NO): YES